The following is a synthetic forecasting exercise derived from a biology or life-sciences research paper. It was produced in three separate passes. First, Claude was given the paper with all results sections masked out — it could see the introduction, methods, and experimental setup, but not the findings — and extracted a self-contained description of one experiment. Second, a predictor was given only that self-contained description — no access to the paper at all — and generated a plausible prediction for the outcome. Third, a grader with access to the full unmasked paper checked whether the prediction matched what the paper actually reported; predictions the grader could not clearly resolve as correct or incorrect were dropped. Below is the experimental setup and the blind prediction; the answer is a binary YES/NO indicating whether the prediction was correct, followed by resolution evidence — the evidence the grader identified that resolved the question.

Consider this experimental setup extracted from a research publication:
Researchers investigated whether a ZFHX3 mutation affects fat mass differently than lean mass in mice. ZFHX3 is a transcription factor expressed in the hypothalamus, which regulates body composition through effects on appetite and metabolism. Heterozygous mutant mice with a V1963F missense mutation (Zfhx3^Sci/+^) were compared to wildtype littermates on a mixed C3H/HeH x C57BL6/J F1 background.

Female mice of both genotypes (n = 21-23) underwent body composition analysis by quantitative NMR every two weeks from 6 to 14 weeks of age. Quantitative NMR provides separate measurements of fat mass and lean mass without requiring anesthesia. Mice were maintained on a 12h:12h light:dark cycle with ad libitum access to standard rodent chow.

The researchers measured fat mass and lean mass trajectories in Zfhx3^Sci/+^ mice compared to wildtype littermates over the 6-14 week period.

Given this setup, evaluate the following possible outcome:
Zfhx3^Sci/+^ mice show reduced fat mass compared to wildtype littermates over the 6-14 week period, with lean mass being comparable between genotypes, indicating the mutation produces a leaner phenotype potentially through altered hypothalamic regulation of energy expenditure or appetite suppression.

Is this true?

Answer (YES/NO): NO